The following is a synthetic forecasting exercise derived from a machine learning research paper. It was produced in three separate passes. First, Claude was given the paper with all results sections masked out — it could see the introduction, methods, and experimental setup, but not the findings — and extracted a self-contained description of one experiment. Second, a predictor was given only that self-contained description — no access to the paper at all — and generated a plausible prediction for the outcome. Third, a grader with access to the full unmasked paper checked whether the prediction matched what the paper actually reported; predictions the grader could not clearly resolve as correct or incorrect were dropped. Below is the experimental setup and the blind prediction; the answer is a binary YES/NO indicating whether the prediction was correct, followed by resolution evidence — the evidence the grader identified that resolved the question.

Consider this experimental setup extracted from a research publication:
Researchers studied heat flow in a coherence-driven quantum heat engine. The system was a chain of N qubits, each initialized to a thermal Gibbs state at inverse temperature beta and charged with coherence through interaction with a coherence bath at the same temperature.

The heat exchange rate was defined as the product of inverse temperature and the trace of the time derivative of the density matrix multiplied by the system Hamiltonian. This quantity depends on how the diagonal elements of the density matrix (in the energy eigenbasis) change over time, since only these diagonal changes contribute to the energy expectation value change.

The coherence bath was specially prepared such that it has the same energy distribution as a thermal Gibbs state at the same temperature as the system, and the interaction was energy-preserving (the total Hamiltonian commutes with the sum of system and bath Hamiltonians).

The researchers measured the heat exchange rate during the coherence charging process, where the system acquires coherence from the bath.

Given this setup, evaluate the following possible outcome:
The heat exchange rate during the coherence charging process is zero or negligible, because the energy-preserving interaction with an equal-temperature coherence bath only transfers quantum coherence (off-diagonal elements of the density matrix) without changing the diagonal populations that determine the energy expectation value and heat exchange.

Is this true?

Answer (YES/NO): YES